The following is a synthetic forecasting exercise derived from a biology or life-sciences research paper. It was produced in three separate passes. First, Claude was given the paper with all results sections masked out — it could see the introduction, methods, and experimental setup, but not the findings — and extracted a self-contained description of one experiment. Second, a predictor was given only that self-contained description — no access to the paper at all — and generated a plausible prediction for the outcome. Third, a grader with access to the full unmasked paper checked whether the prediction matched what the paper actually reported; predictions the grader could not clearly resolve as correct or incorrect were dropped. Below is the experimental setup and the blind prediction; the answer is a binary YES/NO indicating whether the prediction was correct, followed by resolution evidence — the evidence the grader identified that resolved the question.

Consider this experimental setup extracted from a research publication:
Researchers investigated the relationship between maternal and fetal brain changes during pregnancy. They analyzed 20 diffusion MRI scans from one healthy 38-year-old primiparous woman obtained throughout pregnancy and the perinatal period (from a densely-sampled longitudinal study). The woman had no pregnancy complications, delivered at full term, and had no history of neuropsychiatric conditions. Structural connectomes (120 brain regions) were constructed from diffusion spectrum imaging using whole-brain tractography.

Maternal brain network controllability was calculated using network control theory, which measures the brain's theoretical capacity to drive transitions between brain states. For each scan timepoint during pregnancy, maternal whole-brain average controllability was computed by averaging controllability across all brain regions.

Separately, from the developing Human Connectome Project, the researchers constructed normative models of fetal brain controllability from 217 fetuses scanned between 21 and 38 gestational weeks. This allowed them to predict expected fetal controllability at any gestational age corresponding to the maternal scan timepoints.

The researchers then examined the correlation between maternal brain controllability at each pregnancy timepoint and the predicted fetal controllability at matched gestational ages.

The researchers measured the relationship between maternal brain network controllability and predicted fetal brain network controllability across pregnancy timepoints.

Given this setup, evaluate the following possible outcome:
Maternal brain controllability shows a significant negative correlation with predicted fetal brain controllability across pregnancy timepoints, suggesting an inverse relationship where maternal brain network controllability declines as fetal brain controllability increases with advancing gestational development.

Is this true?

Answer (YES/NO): NO